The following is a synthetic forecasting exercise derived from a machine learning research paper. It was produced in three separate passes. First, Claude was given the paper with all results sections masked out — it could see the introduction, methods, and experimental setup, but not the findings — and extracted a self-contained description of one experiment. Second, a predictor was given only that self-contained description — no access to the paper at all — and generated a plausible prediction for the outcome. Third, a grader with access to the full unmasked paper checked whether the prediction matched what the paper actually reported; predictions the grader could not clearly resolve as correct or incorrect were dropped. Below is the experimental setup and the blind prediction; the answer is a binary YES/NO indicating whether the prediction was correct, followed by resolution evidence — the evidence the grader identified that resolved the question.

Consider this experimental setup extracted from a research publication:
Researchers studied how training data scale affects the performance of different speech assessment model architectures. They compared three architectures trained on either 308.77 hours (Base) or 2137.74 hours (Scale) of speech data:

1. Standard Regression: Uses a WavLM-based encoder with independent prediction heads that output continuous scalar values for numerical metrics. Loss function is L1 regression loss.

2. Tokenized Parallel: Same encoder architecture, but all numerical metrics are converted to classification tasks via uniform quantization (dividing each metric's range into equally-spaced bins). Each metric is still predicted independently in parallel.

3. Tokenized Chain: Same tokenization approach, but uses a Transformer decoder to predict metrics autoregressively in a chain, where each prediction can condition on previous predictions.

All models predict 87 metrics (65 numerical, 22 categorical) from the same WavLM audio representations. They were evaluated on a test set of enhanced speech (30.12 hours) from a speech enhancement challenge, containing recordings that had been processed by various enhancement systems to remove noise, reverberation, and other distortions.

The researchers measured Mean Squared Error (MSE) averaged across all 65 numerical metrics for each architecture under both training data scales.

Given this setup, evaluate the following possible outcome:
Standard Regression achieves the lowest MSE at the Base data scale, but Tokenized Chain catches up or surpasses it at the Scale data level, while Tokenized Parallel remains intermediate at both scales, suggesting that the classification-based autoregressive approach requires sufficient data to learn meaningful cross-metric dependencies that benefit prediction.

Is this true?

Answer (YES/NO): NO